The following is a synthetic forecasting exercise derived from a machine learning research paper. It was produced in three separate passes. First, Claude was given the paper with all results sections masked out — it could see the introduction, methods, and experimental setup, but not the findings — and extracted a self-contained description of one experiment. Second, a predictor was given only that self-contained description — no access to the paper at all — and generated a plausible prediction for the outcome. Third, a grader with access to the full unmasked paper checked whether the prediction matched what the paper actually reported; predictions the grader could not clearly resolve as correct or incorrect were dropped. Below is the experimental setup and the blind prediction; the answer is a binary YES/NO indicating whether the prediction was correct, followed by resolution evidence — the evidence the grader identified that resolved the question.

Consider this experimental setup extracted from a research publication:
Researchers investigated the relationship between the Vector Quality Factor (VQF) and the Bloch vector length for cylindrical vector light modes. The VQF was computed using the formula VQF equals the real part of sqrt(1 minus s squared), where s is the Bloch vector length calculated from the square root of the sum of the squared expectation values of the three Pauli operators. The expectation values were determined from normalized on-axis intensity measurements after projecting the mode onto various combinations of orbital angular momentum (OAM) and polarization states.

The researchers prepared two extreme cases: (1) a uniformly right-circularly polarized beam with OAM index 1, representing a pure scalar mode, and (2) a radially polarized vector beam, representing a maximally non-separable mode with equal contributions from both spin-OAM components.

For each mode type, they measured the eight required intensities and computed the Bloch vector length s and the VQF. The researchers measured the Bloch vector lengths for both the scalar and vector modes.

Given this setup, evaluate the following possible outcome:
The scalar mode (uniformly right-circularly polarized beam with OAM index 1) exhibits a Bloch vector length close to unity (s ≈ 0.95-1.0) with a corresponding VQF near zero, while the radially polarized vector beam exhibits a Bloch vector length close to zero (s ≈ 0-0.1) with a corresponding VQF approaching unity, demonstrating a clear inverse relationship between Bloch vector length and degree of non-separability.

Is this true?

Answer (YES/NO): NO